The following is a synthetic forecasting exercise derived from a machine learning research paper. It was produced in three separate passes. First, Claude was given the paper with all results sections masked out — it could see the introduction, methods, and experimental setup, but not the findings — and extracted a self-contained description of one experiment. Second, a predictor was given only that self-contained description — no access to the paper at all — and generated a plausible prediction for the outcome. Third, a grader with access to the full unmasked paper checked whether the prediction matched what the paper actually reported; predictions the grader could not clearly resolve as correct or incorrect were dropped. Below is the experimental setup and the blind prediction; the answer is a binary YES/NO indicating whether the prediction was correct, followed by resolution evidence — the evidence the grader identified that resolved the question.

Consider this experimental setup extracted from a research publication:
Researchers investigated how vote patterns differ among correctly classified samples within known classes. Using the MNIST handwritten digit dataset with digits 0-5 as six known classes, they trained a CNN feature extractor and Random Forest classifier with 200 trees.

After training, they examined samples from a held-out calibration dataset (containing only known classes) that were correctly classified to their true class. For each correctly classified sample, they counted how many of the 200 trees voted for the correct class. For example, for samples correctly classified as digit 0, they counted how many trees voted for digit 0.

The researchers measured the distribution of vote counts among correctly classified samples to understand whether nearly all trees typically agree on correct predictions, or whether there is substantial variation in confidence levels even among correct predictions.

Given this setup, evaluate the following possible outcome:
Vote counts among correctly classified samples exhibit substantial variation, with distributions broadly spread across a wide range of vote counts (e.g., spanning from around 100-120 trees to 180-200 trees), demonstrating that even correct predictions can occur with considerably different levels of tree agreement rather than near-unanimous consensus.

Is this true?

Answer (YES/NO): NO